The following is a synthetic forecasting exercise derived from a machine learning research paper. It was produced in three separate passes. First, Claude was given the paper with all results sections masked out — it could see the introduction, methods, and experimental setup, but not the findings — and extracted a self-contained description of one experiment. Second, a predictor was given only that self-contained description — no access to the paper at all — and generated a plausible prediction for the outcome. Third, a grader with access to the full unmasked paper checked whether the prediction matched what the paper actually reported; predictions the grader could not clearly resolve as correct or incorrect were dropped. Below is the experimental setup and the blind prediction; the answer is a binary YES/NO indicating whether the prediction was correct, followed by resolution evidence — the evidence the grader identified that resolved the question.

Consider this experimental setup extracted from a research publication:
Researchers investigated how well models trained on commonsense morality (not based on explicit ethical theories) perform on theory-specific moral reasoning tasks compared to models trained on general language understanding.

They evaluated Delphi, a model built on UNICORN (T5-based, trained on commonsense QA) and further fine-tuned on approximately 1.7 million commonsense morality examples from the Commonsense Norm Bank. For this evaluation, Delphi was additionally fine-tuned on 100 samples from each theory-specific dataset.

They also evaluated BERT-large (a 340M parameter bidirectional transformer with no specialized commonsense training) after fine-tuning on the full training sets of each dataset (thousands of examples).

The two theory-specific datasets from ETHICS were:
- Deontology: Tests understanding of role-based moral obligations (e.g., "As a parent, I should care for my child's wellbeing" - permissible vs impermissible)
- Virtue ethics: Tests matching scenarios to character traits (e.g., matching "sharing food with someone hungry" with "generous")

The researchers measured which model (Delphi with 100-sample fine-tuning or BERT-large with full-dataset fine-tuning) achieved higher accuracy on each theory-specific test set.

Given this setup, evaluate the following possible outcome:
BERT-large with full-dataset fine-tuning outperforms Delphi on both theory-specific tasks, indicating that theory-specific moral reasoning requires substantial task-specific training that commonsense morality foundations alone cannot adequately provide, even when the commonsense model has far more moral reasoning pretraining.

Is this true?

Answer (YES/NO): NO